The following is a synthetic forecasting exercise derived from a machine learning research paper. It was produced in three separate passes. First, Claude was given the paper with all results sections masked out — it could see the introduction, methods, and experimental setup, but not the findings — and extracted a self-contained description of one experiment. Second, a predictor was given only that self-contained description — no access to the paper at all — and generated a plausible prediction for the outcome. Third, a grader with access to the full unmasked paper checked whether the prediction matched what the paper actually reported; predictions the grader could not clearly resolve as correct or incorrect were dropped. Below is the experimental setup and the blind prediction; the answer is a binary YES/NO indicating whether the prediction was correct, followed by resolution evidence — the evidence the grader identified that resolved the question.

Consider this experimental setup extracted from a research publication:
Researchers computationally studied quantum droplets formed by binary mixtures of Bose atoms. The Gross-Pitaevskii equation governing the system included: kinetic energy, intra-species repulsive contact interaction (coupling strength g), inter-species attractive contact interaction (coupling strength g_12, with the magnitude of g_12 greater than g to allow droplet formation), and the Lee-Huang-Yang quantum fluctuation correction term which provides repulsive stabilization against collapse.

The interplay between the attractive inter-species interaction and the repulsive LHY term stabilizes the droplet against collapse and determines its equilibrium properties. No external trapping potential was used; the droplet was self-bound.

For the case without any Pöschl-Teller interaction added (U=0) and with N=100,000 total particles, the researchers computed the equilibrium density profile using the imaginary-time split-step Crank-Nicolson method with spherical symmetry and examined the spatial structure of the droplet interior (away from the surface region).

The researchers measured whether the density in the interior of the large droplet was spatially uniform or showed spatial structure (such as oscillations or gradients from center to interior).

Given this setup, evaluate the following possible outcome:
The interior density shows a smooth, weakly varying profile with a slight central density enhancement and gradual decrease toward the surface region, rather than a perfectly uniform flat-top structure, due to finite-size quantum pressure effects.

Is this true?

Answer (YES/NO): NO